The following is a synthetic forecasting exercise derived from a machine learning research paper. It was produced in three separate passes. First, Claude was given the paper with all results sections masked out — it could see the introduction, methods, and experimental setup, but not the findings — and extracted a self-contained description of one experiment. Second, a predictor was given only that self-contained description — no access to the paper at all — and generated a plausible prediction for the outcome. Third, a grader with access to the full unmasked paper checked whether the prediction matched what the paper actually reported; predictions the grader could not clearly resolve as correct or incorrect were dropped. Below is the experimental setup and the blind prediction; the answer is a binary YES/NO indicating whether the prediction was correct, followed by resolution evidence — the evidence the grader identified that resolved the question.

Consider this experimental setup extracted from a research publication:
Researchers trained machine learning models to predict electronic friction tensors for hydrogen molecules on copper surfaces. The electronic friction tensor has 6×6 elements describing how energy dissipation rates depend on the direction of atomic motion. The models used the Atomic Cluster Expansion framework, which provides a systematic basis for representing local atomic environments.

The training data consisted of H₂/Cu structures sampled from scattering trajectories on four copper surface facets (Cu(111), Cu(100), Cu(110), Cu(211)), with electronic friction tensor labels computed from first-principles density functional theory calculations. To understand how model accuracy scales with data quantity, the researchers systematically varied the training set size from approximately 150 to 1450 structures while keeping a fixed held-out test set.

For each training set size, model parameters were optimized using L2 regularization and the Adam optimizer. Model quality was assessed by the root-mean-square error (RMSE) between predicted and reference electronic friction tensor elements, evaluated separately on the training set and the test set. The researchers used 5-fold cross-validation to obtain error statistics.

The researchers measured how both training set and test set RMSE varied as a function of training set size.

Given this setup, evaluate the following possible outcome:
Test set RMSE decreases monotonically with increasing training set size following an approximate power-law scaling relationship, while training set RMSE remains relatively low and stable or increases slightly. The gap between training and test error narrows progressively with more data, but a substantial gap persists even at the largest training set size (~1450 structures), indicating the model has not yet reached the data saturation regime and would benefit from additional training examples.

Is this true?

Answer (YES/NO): NO